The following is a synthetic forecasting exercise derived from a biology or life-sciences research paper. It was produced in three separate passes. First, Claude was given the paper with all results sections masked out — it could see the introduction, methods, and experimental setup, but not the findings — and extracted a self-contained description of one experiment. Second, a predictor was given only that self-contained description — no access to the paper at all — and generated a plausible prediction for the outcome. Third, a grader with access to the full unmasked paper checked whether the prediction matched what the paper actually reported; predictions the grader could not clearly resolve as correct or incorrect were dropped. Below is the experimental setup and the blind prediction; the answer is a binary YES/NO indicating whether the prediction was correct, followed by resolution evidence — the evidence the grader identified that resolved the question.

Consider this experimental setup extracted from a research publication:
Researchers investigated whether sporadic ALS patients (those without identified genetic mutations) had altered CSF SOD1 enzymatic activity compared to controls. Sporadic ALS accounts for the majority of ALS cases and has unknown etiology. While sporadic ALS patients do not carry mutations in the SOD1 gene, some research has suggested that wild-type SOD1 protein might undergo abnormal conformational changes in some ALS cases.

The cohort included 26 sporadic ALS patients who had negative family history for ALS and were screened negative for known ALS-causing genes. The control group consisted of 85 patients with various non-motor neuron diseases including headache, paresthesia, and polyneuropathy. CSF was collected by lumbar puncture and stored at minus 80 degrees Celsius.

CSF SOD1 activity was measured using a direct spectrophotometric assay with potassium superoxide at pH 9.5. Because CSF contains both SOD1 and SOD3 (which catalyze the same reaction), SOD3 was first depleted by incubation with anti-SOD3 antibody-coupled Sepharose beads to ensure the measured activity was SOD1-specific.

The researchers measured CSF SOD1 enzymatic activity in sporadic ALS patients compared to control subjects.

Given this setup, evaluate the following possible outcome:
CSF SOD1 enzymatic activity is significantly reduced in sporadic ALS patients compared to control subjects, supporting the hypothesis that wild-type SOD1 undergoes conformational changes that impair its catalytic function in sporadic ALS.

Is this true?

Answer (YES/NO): NO